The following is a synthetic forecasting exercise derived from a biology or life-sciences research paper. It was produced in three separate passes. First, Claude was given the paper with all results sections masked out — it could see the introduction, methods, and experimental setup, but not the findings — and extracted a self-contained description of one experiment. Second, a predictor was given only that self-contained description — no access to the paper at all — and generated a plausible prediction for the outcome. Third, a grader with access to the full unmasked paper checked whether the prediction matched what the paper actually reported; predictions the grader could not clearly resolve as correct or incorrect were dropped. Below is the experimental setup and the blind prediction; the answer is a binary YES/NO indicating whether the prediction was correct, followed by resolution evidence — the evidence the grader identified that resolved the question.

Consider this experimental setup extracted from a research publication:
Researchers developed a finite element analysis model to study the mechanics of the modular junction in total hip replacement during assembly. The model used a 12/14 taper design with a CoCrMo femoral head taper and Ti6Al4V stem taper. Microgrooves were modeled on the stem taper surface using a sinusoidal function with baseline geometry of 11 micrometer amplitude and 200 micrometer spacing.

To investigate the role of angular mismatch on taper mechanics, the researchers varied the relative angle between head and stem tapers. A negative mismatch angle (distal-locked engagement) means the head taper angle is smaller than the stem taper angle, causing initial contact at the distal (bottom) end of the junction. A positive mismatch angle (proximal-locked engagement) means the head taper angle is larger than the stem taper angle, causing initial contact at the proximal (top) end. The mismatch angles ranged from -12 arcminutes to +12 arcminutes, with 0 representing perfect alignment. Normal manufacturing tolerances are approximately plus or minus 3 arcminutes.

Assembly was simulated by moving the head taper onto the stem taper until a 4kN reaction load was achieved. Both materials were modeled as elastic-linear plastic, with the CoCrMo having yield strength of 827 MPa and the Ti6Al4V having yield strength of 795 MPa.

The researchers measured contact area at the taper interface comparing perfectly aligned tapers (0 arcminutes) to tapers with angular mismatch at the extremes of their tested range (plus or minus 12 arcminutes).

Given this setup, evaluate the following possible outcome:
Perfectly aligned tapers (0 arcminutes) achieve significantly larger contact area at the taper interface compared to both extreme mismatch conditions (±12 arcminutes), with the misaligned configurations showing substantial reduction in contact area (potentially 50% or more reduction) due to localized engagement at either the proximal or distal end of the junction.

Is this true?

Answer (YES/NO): NO